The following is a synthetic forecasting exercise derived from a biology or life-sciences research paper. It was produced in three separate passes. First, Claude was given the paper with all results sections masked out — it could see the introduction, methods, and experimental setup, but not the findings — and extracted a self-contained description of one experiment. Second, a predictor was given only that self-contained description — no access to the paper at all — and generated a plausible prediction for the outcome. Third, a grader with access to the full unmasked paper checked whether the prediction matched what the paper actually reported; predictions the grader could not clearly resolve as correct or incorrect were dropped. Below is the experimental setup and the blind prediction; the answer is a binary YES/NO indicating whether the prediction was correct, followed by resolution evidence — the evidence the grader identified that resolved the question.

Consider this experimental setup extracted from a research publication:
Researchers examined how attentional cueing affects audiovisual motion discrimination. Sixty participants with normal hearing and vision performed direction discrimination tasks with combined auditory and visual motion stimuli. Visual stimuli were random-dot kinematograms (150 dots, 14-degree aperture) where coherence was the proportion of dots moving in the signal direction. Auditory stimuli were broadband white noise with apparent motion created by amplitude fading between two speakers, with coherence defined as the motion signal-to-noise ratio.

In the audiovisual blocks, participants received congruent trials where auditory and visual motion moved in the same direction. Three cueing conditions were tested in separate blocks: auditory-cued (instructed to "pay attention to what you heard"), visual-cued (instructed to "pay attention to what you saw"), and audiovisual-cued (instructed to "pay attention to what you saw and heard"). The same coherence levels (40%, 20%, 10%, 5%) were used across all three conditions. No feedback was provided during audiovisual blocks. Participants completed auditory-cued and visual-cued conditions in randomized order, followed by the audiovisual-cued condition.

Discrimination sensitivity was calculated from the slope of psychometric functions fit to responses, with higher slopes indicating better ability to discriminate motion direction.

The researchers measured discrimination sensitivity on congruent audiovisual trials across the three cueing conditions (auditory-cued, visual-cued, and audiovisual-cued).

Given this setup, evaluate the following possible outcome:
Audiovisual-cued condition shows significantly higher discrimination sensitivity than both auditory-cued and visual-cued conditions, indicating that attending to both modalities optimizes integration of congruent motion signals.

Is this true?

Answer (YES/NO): NO